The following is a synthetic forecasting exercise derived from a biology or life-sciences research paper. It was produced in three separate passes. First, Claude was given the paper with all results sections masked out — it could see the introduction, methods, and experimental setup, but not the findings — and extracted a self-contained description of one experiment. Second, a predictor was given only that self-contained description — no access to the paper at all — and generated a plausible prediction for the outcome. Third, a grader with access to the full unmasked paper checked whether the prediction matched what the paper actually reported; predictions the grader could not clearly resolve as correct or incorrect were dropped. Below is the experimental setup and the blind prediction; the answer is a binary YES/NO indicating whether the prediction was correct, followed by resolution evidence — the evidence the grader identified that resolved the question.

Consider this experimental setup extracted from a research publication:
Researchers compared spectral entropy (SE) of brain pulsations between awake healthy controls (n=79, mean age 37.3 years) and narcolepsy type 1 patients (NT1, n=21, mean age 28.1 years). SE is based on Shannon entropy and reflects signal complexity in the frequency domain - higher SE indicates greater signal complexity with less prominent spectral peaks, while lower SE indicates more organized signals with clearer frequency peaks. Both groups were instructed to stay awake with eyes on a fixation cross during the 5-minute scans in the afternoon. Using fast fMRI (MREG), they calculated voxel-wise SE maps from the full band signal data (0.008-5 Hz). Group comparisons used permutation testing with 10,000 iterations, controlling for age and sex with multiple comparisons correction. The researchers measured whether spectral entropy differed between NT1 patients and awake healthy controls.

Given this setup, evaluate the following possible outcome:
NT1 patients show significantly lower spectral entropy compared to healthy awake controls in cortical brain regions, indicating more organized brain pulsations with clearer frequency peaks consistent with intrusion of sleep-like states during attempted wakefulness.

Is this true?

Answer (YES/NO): YES